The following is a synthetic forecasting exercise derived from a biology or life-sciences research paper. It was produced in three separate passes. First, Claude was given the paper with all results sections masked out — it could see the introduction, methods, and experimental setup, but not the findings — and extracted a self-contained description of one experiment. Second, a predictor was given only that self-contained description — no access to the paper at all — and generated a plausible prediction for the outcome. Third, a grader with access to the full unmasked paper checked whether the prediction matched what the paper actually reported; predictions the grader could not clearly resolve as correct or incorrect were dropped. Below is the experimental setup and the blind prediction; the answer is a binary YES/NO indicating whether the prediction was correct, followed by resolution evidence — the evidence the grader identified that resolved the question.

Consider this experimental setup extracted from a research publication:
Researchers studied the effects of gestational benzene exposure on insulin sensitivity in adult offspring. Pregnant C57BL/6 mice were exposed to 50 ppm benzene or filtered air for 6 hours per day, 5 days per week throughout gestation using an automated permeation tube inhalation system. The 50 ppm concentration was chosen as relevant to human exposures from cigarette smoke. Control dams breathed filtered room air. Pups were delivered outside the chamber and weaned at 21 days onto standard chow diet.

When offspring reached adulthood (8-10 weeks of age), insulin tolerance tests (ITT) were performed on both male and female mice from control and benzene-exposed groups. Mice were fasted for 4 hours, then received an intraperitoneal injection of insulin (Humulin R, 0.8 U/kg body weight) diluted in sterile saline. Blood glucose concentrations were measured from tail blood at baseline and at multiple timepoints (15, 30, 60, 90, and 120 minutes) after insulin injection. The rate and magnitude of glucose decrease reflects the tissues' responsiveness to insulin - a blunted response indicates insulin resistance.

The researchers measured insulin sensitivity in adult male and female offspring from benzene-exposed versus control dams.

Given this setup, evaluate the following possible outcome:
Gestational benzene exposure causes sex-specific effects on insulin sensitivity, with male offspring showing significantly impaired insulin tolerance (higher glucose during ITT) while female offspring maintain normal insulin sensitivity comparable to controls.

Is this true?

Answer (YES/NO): NO